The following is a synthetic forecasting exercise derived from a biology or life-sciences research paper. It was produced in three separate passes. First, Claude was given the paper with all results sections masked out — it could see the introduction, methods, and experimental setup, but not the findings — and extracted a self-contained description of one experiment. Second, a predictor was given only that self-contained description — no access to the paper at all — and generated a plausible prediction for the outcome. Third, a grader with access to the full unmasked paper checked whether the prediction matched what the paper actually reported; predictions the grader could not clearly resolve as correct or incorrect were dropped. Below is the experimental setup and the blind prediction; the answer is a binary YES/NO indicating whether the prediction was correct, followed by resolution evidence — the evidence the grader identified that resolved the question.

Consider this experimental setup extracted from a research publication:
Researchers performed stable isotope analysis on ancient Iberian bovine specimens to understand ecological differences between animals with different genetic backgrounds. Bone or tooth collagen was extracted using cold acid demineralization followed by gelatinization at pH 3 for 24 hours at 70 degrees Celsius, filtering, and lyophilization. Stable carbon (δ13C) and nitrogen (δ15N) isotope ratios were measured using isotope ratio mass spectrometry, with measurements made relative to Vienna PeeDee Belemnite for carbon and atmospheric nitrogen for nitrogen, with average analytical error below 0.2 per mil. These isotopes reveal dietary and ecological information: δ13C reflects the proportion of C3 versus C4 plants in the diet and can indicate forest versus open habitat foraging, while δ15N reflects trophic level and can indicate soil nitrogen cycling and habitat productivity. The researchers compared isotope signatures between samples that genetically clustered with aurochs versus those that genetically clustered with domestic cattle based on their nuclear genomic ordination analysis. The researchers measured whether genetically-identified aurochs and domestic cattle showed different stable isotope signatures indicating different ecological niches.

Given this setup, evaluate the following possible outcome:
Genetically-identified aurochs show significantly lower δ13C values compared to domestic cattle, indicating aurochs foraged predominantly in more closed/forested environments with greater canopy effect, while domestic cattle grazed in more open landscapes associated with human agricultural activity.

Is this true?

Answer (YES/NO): NO